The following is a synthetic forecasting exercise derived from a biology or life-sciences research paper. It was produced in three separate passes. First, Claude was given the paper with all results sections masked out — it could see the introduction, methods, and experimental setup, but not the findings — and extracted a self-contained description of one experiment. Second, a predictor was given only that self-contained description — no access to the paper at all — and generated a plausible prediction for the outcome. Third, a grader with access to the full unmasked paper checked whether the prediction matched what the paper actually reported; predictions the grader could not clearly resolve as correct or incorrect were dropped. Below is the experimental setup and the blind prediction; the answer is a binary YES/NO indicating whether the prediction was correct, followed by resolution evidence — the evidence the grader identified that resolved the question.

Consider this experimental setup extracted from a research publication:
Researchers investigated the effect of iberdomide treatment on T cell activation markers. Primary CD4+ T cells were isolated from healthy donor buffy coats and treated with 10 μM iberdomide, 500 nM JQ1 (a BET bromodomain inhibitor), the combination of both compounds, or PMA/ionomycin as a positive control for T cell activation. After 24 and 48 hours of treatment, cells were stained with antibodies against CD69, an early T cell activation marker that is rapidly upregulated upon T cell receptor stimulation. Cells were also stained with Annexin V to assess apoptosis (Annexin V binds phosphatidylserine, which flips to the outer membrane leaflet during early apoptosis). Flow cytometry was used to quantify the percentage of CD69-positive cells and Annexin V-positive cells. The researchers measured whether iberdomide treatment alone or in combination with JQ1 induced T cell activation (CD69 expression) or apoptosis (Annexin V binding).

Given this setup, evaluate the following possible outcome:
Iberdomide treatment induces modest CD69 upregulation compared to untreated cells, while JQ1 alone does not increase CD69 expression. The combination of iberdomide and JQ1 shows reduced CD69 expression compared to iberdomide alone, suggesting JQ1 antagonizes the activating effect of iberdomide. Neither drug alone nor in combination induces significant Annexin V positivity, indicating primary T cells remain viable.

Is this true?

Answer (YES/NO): NO